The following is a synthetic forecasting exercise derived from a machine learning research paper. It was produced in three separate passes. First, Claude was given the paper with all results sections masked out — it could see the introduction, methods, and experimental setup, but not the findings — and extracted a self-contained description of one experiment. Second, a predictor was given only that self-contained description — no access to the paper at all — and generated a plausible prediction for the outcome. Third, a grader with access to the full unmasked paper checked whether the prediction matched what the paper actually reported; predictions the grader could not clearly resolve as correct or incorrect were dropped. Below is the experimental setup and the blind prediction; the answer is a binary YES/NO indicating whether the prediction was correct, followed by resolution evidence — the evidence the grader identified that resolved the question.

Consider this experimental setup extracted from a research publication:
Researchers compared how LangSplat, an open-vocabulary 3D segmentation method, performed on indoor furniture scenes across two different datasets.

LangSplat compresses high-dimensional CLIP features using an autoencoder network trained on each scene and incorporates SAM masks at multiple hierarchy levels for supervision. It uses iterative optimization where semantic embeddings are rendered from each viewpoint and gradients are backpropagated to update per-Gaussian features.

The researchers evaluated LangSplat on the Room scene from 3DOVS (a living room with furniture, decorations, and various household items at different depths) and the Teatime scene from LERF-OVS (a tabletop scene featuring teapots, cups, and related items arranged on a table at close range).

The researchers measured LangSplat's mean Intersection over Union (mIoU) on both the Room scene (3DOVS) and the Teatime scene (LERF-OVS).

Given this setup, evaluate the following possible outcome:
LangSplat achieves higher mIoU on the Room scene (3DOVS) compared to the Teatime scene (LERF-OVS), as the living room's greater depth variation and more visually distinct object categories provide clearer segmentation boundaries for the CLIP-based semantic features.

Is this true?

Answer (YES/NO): YES